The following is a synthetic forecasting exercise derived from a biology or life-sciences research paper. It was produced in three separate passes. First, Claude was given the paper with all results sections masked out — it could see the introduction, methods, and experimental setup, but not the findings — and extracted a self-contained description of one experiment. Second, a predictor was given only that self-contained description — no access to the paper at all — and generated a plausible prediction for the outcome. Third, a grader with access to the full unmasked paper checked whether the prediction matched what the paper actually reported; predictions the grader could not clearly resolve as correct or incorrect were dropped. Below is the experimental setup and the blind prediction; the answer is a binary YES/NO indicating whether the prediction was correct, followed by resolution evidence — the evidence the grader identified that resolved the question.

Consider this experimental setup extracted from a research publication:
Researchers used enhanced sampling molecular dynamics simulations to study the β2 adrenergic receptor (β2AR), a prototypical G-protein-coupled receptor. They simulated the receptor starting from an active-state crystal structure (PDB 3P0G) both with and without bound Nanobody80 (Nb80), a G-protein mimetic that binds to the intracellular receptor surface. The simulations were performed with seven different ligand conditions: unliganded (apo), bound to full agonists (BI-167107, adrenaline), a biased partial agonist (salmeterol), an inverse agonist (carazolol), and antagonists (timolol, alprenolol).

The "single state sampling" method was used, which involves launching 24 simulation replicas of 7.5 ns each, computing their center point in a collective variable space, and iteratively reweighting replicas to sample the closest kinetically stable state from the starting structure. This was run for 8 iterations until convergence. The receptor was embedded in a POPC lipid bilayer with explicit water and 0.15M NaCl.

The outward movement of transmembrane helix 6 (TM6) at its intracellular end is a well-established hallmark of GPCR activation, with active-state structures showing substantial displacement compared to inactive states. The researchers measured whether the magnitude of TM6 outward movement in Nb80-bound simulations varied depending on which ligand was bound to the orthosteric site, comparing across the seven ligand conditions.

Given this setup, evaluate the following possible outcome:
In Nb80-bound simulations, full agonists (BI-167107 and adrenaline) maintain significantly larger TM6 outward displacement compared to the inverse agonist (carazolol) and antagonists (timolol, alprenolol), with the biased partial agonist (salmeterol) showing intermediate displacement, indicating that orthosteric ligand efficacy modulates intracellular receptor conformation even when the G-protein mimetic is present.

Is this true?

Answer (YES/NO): NO